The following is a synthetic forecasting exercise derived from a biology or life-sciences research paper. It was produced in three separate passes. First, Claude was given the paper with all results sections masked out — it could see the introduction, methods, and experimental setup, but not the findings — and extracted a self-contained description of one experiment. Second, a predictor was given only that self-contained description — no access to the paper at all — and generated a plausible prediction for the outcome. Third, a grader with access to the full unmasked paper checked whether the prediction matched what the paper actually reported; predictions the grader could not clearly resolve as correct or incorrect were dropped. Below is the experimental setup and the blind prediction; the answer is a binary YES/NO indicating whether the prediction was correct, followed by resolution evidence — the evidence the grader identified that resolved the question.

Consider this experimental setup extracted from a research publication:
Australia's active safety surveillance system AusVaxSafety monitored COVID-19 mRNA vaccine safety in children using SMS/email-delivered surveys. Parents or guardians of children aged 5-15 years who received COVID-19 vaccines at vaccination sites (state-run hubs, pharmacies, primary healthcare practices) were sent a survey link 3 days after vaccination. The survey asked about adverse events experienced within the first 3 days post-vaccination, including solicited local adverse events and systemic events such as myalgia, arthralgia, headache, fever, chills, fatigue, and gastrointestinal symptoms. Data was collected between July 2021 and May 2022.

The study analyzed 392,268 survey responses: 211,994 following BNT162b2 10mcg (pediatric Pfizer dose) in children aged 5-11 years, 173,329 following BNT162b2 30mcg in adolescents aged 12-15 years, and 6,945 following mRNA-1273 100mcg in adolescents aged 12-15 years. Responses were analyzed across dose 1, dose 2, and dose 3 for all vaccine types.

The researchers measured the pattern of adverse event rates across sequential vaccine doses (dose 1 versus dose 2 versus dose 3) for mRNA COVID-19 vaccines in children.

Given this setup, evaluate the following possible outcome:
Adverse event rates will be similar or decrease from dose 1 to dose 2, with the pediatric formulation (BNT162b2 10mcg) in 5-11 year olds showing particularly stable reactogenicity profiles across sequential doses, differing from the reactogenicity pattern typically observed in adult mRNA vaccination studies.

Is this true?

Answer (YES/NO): NO